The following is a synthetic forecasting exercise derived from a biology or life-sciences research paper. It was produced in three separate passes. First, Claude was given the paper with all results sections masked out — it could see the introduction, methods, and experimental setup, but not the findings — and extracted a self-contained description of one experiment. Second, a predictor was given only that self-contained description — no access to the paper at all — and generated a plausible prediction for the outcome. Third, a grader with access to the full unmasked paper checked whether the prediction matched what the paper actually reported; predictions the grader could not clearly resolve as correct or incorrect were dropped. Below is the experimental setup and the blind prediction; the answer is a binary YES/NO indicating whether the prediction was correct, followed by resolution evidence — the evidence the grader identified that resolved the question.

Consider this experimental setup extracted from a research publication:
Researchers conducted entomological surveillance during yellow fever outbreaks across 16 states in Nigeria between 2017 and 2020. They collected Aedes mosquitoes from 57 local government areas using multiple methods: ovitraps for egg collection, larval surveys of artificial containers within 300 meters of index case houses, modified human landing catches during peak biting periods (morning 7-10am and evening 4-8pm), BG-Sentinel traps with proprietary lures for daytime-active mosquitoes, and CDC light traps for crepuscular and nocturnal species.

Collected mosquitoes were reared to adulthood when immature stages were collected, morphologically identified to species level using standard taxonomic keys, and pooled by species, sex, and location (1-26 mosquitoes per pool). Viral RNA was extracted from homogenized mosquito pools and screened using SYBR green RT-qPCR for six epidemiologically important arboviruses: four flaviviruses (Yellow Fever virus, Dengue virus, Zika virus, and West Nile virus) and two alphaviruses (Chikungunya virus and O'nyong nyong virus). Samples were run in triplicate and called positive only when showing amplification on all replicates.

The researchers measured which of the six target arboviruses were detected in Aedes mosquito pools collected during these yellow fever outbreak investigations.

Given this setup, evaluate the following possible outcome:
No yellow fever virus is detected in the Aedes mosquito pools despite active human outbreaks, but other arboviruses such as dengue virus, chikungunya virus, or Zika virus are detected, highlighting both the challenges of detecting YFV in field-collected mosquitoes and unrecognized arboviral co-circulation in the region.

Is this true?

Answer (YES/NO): NO